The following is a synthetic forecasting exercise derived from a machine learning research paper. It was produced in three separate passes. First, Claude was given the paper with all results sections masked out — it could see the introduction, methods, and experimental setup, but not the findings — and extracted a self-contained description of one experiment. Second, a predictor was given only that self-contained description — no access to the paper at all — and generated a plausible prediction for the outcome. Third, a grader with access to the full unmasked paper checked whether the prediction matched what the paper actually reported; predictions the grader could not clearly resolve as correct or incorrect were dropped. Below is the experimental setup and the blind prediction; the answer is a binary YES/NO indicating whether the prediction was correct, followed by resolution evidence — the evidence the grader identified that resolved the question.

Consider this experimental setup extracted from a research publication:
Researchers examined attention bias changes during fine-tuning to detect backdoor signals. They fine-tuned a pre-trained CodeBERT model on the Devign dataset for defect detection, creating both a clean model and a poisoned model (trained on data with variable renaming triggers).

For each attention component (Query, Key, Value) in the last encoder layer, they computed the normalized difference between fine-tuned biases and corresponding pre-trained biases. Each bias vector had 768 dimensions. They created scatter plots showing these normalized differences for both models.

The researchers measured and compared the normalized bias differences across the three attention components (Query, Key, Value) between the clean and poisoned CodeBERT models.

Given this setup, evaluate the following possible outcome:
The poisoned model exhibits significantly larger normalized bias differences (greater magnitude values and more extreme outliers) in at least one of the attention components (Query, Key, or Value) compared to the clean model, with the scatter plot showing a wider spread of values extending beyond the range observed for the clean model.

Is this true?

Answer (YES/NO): NO